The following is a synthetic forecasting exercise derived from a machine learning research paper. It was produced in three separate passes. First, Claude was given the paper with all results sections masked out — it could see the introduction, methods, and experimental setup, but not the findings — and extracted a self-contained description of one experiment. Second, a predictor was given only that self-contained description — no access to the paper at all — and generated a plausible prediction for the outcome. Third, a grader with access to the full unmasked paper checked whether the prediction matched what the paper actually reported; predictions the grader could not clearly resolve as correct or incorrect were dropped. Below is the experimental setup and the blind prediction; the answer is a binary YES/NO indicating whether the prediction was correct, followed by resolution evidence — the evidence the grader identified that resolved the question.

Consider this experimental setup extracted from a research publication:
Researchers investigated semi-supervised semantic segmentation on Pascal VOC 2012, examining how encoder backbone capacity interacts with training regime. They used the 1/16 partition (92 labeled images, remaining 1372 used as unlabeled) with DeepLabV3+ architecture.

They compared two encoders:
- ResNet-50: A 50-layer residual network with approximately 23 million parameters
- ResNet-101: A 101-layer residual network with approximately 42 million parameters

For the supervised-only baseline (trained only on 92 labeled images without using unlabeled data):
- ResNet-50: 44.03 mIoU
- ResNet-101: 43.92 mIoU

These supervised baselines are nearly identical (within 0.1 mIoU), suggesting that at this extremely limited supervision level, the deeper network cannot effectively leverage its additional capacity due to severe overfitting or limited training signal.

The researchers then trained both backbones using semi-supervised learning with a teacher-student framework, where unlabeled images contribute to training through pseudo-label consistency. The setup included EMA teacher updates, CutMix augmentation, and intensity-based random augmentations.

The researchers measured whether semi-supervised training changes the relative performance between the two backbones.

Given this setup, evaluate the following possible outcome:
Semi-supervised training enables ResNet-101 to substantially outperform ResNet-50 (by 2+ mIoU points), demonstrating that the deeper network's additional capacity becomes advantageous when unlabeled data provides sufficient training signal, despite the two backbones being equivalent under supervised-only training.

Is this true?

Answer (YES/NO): YES